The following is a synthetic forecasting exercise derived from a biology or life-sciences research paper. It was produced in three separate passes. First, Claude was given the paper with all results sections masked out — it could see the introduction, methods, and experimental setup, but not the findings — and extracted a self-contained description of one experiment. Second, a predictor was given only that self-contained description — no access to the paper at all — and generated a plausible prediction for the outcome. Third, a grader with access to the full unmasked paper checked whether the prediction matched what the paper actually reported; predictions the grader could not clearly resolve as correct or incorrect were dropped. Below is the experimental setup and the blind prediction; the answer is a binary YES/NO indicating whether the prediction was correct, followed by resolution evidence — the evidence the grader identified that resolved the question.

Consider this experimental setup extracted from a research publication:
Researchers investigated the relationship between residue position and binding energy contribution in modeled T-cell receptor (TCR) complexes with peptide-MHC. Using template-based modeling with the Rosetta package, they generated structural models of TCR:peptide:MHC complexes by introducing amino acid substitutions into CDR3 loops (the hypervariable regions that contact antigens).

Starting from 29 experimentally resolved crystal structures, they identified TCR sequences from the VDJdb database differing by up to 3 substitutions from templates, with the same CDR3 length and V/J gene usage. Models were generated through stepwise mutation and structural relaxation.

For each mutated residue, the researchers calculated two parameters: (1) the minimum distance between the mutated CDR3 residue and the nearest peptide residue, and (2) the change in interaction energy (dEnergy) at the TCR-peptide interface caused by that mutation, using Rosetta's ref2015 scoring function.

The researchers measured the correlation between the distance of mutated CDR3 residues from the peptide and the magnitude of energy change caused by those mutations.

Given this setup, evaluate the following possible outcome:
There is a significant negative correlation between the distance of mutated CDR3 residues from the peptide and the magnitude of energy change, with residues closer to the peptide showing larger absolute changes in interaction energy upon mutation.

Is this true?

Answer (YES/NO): YES